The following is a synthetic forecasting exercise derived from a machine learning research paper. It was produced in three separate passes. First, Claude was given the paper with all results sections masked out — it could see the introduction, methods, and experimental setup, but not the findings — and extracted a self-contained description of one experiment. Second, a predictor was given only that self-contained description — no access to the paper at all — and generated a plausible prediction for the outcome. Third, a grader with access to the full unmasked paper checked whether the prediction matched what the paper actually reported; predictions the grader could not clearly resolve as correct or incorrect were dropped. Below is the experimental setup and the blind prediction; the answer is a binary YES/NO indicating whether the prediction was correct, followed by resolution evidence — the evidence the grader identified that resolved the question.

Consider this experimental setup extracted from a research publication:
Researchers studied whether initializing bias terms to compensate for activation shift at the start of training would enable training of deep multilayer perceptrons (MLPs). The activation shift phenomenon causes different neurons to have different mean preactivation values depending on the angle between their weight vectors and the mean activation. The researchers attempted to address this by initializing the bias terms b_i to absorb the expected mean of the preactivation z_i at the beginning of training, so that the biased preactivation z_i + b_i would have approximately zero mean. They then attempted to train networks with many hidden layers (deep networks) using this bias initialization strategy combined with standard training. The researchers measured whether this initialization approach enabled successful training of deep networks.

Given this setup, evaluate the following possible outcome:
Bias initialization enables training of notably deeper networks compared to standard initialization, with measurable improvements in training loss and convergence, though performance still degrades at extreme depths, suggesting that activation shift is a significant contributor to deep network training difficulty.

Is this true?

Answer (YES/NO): NO